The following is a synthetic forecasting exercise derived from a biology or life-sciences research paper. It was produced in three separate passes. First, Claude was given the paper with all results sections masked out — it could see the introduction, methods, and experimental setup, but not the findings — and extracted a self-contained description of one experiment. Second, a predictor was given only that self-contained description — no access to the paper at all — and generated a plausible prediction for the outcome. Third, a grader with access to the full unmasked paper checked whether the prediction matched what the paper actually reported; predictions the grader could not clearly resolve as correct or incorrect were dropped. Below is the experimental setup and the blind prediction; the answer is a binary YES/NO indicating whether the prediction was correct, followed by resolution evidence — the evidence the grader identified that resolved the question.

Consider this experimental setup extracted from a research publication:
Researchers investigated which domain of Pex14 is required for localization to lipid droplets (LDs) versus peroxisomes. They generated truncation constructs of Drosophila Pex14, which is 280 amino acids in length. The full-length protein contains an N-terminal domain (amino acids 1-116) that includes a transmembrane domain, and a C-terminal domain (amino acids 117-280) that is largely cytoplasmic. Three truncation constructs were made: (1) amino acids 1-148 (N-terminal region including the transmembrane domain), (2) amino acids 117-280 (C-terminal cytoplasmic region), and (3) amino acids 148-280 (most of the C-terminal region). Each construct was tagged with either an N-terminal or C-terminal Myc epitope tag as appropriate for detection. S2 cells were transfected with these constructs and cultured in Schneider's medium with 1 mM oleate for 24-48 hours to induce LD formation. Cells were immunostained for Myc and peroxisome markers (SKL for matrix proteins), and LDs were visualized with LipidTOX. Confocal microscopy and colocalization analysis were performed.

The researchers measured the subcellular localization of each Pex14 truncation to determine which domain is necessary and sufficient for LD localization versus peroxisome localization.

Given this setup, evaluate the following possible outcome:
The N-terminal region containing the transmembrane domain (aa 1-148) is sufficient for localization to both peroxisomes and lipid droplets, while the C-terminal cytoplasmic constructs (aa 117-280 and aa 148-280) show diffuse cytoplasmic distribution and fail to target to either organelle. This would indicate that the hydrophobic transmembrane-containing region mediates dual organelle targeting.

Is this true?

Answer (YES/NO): NO